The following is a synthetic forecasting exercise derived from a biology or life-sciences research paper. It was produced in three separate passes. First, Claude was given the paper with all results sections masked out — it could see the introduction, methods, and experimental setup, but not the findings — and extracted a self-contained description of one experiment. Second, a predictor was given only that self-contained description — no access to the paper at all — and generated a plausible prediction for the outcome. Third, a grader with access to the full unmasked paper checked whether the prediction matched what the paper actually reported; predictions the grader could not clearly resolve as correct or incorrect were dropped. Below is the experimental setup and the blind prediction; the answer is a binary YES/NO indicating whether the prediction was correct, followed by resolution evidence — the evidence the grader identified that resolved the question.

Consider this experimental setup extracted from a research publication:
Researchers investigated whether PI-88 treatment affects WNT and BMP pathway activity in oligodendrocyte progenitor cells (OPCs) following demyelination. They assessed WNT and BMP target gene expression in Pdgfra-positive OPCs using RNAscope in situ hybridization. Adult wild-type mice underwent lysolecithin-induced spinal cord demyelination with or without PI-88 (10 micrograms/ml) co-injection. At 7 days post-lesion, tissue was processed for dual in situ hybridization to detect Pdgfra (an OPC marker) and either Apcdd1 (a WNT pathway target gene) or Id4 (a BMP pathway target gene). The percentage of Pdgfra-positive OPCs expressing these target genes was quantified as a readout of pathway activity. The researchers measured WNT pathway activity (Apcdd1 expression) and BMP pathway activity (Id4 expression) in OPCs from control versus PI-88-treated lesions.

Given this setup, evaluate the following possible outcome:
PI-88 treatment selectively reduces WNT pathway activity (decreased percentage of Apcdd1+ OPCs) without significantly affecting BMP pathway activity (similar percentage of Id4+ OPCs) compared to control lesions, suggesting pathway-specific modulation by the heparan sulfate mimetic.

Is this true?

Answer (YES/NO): NO